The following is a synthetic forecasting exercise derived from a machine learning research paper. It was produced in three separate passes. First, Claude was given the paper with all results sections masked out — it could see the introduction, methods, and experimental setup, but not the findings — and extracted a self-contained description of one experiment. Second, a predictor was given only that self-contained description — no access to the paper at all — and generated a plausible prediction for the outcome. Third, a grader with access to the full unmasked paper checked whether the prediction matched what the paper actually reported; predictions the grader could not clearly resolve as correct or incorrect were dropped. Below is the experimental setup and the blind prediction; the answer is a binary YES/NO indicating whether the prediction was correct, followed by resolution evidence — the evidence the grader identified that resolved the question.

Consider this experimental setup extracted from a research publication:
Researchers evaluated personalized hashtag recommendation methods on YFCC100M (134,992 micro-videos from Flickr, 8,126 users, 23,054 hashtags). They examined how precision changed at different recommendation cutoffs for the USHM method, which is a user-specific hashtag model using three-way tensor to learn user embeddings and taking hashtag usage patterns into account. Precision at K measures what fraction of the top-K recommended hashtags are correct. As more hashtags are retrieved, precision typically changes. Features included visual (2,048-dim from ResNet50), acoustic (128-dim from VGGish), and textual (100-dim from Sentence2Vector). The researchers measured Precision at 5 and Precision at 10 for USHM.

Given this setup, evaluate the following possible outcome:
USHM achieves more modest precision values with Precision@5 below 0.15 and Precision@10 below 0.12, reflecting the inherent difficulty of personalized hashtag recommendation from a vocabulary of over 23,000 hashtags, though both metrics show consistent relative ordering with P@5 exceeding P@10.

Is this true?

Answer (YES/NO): NO